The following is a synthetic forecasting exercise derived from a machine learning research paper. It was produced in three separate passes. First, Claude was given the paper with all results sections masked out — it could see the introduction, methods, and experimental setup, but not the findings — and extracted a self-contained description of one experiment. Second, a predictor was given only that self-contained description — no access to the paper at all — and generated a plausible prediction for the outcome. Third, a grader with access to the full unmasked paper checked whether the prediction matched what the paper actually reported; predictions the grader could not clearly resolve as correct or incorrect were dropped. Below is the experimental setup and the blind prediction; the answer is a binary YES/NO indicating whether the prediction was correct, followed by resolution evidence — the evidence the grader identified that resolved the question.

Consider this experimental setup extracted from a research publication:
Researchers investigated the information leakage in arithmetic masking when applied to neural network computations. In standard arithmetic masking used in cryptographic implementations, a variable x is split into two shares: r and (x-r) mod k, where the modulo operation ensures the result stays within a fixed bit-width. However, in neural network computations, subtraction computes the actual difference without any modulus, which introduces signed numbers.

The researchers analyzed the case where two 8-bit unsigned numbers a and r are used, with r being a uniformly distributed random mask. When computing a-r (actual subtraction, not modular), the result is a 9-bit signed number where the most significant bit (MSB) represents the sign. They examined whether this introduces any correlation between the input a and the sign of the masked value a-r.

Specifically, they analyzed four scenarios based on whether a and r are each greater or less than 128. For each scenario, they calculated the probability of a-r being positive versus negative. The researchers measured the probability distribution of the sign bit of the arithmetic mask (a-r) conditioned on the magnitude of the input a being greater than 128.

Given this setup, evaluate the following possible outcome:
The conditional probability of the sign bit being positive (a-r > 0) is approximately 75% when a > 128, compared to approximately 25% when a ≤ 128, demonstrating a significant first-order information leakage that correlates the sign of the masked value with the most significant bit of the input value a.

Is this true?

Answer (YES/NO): YES